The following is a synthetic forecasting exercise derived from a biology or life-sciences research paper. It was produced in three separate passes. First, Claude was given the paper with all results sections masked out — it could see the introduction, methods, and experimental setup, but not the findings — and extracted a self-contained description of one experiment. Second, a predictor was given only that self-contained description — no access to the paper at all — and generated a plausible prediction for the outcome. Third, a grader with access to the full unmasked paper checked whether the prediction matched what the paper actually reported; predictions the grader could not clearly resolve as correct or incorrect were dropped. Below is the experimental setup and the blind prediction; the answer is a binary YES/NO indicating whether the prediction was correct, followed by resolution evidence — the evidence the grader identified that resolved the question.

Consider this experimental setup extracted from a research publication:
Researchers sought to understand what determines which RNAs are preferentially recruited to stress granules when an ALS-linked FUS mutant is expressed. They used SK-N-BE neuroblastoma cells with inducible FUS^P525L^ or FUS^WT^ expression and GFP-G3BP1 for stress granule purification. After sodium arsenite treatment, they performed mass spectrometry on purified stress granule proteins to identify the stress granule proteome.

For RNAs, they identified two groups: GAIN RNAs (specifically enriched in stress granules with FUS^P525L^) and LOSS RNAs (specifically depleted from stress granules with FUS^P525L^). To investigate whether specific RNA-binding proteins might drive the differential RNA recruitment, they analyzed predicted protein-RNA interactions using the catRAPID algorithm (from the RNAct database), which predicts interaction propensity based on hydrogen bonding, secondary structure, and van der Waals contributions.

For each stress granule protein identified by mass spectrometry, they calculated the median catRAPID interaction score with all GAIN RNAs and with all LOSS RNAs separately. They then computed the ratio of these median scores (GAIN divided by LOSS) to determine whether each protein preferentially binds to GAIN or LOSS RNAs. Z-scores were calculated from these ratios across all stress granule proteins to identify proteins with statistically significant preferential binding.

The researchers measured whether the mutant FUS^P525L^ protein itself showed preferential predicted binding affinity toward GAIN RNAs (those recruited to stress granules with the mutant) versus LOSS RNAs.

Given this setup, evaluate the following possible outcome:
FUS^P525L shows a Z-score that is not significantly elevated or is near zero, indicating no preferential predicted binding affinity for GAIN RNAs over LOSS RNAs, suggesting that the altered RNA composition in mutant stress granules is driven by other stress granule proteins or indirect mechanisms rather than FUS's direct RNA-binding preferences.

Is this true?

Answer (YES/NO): NO